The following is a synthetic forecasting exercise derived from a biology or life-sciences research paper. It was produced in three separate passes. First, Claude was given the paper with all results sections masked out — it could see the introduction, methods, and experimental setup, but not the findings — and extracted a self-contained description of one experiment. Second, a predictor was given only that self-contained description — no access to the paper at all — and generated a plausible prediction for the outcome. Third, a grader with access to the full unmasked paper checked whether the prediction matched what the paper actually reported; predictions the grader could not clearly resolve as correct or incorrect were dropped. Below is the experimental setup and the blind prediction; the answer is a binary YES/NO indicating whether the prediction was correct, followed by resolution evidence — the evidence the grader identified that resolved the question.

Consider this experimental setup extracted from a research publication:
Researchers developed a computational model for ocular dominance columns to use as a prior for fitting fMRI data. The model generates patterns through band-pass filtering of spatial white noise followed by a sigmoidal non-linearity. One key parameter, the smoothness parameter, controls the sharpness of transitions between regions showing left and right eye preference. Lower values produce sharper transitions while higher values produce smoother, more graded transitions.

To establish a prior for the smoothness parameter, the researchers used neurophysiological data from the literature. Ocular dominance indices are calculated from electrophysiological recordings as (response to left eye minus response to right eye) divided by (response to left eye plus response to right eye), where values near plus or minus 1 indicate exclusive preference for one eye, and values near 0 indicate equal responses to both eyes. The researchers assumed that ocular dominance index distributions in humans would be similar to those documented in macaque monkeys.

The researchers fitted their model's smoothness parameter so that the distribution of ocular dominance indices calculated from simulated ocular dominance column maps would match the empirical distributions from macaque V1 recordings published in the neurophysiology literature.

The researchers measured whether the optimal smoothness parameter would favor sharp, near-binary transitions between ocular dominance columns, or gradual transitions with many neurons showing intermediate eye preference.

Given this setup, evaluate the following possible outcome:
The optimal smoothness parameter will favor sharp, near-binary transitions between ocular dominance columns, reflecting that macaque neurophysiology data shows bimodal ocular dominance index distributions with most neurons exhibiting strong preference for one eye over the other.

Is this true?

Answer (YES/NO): NO